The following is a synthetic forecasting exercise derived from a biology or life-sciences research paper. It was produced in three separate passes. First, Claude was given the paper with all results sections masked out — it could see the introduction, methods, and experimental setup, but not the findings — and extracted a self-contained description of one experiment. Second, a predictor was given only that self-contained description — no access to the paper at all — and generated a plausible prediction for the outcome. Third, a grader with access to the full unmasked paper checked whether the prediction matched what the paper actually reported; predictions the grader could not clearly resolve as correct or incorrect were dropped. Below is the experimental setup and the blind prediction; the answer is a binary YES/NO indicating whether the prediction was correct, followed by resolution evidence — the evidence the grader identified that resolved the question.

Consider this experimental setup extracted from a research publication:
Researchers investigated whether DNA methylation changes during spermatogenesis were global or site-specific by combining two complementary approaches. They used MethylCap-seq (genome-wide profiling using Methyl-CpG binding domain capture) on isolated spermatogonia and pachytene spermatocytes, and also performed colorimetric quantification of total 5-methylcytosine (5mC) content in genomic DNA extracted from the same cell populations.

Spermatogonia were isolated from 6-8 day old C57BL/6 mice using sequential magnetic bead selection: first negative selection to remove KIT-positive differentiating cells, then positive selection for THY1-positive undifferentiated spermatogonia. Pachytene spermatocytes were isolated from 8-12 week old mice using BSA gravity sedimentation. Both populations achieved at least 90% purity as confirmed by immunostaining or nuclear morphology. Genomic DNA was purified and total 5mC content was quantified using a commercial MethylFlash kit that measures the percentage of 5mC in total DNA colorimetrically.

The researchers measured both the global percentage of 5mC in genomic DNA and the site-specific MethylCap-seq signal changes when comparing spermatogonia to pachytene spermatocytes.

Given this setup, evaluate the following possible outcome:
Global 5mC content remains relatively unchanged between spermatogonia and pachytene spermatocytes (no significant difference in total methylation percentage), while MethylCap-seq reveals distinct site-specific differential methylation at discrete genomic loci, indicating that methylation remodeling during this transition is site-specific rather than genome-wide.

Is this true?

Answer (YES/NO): NO